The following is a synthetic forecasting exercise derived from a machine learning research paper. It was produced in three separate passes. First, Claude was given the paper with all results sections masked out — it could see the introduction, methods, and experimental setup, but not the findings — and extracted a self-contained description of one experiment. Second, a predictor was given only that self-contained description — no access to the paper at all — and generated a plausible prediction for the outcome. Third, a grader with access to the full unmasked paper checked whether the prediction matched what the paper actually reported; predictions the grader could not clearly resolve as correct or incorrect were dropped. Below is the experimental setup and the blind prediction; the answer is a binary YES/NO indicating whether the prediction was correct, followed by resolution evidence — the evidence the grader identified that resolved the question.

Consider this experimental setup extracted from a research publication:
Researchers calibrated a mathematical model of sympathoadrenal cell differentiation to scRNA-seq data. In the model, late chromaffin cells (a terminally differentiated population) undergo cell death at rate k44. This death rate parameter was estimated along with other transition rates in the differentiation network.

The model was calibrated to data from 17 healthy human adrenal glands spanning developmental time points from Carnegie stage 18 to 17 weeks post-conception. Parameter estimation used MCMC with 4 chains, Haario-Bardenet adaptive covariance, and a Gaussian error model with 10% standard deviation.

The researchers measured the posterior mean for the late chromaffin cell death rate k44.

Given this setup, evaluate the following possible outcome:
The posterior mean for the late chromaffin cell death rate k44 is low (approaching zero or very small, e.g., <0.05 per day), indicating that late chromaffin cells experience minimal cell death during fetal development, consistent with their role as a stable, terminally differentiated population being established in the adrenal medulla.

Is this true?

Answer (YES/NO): NO